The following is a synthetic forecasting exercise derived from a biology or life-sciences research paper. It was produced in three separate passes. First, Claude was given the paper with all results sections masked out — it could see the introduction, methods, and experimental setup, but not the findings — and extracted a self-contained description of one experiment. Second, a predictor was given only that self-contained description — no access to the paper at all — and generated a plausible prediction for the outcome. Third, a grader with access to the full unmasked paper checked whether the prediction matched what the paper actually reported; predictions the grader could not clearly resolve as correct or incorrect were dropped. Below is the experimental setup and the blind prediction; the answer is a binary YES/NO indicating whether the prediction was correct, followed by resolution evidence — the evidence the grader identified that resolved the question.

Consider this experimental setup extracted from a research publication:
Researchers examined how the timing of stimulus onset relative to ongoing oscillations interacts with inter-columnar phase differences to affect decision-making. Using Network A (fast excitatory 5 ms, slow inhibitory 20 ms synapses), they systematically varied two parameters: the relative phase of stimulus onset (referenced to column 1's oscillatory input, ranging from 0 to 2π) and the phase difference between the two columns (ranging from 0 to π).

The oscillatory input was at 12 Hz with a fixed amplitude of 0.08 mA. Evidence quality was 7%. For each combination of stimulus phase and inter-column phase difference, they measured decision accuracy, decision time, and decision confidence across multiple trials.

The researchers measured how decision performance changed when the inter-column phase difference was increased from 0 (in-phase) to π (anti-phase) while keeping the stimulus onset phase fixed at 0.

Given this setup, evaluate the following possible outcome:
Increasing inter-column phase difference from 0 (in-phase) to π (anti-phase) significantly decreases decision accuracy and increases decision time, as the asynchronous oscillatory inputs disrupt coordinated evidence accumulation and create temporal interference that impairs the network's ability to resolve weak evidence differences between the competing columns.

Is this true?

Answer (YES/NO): NO